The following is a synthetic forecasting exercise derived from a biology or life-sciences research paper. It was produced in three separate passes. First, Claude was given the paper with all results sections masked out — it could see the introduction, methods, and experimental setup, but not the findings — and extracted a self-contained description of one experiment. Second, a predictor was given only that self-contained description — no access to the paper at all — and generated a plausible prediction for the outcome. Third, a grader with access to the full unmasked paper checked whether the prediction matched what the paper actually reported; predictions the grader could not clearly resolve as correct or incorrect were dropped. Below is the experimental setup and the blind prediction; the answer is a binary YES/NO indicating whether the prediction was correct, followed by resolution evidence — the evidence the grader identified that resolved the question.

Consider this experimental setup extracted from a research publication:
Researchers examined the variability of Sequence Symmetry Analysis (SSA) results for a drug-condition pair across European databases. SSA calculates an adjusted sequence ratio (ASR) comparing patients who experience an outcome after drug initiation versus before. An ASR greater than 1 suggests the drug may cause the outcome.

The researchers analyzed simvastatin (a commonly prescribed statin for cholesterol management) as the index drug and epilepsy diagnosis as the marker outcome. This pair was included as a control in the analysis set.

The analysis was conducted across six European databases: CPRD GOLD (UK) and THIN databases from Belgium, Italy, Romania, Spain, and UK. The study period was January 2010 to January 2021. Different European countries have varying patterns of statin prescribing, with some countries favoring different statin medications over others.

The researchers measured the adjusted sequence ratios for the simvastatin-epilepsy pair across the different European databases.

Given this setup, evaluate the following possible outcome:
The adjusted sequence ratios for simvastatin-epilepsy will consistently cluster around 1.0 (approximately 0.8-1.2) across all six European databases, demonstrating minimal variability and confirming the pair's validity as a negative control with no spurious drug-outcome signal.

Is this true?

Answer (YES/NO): NO